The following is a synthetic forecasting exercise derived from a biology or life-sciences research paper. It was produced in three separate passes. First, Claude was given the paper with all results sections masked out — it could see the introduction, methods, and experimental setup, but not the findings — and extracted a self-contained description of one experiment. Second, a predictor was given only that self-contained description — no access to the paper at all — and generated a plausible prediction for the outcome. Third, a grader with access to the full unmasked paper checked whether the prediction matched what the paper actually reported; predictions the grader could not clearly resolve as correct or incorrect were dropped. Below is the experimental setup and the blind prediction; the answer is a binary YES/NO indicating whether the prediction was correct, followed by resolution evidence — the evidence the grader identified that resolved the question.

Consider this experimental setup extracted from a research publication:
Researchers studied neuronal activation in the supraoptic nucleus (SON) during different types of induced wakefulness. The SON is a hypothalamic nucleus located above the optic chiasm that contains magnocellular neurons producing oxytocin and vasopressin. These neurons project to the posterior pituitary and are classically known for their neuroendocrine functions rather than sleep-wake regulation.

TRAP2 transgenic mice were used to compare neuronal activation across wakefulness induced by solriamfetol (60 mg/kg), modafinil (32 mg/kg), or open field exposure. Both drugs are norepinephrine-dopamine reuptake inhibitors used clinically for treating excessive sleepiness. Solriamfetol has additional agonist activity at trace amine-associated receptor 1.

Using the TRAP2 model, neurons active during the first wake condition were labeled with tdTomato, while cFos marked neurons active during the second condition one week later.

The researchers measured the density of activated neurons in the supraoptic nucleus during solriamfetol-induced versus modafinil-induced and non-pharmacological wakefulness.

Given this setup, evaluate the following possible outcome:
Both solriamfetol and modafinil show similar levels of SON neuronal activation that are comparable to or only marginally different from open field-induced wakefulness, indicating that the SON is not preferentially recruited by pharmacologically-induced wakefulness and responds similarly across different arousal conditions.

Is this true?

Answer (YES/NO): NO